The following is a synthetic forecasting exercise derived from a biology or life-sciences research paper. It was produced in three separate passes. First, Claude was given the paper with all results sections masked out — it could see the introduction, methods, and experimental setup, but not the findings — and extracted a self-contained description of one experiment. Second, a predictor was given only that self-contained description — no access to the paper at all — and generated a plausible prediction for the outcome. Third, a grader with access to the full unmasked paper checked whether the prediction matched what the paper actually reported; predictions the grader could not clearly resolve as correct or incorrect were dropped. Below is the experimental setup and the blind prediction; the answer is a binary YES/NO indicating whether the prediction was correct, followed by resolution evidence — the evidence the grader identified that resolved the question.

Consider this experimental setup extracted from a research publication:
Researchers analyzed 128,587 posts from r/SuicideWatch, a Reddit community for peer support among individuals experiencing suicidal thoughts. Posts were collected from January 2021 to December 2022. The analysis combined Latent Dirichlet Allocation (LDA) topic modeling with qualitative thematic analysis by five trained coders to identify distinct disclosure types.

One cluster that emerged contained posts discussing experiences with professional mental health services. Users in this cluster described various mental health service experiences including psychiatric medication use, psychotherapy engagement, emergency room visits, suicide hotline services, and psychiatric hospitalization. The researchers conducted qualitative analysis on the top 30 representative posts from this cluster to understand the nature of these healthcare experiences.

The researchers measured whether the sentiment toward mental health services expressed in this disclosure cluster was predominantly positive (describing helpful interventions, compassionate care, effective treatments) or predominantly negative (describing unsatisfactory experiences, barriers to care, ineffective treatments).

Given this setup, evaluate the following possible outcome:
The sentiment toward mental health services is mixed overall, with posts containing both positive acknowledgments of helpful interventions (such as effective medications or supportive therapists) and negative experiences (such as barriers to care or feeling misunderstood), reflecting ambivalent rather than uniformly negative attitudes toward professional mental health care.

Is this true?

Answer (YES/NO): NO